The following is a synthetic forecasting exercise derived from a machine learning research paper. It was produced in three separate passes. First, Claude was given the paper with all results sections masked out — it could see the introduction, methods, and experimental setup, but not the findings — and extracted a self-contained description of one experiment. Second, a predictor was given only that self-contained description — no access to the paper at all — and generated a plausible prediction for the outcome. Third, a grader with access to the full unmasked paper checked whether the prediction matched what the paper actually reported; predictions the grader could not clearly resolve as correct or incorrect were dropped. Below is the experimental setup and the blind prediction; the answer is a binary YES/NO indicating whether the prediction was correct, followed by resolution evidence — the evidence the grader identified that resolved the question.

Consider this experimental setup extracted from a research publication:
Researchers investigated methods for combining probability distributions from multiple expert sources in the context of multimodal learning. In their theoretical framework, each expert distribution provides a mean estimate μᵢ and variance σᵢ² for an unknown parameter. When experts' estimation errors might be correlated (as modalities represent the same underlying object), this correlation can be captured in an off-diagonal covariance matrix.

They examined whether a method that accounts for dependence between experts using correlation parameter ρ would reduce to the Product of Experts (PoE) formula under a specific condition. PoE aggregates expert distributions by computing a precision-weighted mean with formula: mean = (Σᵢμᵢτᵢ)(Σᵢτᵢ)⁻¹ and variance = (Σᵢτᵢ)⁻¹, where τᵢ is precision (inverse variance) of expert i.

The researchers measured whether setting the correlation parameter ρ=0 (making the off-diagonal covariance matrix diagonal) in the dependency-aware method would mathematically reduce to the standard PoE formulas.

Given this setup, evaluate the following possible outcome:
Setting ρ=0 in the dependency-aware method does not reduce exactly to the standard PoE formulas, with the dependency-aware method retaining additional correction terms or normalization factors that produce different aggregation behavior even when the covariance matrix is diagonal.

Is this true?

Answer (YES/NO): NO